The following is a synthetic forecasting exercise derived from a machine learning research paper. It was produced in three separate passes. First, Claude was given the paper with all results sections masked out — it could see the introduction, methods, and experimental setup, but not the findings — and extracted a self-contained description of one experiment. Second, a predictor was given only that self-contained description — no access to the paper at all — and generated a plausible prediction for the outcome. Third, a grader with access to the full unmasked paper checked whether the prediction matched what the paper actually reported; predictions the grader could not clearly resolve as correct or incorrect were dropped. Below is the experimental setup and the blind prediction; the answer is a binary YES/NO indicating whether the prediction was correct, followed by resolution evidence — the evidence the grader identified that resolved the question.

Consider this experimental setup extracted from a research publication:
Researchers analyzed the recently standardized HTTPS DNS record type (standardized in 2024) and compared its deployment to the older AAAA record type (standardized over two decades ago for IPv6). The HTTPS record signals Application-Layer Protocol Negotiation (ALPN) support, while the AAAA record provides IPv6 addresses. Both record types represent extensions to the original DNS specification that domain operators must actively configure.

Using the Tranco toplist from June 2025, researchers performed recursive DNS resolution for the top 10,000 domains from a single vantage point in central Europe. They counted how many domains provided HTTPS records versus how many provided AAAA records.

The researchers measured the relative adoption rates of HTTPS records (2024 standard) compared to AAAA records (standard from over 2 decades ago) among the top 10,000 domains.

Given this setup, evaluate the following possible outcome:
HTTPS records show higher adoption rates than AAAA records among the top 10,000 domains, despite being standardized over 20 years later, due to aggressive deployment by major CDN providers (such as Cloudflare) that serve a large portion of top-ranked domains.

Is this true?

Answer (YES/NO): NO